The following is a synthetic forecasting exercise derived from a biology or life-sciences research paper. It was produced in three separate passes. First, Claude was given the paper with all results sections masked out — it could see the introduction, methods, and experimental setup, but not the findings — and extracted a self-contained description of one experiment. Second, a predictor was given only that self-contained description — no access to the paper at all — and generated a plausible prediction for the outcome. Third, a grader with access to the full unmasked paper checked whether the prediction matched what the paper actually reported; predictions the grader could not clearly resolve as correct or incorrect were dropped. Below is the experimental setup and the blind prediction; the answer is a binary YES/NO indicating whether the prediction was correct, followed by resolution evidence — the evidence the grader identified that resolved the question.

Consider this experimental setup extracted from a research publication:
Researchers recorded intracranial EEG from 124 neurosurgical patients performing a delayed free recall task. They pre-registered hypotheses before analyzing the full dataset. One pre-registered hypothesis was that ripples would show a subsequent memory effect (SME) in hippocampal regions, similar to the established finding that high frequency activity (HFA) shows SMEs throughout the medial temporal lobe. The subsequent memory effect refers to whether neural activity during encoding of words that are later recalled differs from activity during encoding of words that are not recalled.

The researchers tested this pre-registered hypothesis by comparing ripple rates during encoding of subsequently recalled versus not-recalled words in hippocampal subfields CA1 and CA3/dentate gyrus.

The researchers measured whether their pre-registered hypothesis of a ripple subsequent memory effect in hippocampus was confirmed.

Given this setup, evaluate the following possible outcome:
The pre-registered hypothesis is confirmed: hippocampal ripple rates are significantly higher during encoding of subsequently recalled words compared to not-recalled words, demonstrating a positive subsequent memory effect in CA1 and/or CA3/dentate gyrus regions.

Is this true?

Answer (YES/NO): NO